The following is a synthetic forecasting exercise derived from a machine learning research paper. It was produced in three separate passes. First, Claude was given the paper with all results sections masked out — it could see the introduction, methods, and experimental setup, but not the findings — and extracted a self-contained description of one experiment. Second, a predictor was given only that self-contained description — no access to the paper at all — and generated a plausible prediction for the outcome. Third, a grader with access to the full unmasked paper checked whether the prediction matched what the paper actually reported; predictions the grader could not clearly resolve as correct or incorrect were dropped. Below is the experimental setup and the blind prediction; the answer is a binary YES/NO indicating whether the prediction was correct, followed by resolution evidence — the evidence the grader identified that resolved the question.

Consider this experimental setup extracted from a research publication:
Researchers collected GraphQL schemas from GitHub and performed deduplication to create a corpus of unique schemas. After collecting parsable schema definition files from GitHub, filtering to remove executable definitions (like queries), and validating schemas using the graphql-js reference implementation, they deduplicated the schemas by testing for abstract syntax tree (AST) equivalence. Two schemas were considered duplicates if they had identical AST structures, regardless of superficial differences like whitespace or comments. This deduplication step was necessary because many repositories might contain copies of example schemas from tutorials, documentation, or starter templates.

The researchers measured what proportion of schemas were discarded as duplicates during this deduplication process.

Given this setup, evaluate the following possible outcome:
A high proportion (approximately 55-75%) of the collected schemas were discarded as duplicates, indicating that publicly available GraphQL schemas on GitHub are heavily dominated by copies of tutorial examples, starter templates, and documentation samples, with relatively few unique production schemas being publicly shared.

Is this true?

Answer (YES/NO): NO